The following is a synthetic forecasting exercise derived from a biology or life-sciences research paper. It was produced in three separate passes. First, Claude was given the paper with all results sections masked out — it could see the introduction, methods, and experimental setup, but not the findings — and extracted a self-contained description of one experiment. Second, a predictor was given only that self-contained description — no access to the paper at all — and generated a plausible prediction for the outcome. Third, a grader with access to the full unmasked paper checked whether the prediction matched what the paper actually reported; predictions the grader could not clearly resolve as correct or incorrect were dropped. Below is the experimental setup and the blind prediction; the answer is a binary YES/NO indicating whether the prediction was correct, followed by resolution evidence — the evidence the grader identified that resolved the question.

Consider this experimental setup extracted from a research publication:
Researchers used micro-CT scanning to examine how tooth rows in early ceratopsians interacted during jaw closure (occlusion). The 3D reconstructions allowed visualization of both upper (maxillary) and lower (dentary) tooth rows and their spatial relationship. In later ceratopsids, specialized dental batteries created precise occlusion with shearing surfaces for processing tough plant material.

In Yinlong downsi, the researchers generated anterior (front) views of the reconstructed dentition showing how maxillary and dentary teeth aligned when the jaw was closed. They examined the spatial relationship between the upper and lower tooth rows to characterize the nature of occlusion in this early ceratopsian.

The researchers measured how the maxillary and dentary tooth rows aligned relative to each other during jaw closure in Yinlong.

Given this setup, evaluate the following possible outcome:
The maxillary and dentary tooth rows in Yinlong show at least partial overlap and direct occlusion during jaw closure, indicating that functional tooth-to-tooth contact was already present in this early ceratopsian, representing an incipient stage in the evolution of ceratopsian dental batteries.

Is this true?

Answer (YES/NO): YES